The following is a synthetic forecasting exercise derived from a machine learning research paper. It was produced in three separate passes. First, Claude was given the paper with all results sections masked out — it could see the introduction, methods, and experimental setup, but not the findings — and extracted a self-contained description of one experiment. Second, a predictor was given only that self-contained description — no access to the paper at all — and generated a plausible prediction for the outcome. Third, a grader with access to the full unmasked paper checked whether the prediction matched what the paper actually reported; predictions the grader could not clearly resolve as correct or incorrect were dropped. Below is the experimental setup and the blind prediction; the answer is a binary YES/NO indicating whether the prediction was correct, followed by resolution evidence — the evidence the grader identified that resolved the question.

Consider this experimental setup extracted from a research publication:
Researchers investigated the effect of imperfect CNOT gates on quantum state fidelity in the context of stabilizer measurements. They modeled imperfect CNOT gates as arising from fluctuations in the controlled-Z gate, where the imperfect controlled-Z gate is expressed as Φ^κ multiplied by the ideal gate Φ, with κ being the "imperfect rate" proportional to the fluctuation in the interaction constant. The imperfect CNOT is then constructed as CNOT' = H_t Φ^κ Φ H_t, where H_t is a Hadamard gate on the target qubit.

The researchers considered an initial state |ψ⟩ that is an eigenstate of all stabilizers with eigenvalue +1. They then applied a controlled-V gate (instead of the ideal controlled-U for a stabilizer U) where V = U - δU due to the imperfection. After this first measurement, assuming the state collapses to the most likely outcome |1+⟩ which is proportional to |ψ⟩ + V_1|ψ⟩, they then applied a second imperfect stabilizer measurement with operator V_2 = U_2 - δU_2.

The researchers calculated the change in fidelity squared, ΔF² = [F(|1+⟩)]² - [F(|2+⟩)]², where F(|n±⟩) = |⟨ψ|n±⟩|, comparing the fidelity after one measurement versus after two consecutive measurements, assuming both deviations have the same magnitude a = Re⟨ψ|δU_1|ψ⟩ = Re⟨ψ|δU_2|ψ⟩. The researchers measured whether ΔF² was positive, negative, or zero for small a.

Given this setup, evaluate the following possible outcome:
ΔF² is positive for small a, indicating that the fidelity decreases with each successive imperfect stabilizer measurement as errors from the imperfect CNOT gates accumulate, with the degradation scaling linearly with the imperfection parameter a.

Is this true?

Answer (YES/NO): YES